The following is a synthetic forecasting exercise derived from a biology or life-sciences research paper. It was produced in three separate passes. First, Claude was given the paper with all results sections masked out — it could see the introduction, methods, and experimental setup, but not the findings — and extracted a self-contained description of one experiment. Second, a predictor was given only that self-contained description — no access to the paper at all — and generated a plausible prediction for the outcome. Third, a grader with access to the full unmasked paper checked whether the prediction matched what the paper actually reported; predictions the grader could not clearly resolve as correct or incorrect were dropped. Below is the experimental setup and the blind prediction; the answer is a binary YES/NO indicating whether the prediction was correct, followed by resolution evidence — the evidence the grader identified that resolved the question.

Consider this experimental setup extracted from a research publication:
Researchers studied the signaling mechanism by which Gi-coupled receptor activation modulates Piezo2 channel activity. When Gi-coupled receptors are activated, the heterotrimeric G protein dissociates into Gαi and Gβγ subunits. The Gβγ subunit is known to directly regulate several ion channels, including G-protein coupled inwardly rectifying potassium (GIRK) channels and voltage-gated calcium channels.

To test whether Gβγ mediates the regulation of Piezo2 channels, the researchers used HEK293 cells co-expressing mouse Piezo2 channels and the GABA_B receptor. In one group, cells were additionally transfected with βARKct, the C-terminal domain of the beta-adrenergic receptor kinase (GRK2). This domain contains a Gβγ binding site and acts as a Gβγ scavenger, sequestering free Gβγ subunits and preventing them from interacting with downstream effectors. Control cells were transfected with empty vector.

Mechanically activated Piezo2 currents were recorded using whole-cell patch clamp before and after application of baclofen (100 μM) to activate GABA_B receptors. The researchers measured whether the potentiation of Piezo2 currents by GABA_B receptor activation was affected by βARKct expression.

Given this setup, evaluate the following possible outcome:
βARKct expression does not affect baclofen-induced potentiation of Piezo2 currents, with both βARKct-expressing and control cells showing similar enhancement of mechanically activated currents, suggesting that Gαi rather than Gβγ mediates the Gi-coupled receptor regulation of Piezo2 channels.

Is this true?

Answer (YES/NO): NO